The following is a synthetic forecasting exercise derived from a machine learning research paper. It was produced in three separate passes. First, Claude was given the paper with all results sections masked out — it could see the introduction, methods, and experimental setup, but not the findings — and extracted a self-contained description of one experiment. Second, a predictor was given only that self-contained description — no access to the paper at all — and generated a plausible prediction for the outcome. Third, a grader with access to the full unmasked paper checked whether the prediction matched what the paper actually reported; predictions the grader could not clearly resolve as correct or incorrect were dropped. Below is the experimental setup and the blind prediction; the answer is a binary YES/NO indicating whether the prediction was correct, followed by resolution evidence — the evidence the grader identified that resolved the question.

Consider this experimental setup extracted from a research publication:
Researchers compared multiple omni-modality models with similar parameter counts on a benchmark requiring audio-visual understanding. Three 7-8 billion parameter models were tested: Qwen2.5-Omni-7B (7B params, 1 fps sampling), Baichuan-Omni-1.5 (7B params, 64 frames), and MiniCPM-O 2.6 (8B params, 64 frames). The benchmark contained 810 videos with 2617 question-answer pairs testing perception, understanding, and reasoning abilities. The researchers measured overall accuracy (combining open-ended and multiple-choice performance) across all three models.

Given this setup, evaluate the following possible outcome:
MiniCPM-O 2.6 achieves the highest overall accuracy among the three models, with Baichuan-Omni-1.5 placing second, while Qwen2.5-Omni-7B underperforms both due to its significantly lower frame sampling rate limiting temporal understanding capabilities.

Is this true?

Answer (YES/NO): NO